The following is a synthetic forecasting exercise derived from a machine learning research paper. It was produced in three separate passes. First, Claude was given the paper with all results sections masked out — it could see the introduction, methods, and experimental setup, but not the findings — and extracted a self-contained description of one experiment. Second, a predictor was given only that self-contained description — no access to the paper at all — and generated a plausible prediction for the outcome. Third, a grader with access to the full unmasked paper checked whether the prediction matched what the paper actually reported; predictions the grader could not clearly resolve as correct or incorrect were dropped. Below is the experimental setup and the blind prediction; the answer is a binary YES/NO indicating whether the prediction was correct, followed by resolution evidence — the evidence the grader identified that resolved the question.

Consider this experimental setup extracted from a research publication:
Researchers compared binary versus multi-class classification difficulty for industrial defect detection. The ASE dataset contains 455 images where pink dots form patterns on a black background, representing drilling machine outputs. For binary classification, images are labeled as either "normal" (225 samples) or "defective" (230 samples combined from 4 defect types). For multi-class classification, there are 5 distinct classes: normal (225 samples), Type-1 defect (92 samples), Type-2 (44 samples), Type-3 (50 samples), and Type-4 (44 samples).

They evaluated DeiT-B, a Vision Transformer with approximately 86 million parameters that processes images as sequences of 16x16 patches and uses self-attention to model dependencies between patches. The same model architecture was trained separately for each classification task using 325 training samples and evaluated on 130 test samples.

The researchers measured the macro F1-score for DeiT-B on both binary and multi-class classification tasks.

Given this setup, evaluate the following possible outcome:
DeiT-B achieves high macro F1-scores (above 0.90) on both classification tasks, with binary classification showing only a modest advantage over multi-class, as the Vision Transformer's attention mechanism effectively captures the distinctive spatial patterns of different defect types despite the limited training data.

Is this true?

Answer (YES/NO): NO